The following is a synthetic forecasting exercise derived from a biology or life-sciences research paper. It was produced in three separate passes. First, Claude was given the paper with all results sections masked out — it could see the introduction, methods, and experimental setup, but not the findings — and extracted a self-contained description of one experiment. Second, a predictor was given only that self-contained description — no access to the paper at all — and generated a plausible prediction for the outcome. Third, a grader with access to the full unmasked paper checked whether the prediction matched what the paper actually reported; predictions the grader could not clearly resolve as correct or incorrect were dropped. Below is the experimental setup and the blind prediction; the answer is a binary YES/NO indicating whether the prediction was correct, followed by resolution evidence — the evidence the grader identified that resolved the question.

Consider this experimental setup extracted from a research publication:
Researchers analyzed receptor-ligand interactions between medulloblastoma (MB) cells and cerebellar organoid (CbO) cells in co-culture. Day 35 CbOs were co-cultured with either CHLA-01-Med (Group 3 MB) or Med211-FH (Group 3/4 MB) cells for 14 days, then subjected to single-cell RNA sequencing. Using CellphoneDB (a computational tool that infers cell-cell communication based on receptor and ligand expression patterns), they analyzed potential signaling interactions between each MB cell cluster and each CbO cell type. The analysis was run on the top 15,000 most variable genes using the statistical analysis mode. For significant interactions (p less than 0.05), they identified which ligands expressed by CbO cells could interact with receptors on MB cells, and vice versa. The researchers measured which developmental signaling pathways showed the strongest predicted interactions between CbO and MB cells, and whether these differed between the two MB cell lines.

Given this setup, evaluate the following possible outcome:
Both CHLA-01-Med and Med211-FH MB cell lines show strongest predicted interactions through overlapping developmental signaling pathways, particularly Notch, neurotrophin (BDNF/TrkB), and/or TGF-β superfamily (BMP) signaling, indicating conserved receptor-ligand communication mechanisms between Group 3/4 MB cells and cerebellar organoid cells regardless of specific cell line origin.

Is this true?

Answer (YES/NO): NO